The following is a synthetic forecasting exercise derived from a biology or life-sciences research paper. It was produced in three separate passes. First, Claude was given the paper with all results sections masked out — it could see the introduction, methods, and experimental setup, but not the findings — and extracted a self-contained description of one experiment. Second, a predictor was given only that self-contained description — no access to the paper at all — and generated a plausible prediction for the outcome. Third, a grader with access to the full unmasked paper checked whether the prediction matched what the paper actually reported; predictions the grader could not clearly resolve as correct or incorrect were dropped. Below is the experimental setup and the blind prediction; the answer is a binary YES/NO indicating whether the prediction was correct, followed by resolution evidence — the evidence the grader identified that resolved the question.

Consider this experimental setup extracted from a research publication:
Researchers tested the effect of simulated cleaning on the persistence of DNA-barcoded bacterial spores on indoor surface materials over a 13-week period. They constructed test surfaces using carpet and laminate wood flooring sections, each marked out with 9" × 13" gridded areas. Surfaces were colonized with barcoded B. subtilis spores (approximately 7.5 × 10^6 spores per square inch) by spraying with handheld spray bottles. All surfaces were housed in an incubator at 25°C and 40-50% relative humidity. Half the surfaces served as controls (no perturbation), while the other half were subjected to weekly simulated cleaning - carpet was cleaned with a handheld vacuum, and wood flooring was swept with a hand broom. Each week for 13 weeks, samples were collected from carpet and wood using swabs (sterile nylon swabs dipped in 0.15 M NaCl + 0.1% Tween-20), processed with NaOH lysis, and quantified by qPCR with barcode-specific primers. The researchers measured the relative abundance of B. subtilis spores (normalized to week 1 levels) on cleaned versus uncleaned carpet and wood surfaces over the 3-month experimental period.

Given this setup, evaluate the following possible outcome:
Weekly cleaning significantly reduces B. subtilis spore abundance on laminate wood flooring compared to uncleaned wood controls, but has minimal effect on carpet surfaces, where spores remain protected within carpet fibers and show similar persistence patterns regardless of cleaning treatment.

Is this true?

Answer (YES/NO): NO